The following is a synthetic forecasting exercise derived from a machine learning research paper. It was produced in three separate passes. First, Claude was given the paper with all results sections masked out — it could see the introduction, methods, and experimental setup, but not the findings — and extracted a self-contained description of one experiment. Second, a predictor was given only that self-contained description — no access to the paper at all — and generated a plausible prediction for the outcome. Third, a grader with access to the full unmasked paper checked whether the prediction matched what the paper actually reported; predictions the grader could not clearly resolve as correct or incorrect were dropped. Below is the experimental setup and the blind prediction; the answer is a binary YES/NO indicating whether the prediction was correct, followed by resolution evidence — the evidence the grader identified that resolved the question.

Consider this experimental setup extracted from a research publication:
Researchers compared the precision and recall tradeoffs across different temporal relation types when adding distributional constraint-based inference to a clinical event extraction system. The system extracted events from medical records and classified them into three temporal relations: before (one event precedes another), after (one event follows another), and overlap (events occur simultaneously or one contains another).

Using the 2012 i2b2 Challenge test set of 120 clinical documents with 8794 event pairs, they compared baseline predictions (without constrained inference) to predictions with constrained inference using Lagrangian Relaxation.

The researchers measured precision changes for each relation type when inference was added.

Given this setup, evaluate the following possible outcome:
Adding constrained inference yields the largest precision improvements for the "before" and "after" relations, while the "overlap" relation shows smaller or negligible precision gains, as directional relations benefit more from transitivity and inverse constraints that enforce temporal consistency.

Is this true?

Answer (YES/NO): NO